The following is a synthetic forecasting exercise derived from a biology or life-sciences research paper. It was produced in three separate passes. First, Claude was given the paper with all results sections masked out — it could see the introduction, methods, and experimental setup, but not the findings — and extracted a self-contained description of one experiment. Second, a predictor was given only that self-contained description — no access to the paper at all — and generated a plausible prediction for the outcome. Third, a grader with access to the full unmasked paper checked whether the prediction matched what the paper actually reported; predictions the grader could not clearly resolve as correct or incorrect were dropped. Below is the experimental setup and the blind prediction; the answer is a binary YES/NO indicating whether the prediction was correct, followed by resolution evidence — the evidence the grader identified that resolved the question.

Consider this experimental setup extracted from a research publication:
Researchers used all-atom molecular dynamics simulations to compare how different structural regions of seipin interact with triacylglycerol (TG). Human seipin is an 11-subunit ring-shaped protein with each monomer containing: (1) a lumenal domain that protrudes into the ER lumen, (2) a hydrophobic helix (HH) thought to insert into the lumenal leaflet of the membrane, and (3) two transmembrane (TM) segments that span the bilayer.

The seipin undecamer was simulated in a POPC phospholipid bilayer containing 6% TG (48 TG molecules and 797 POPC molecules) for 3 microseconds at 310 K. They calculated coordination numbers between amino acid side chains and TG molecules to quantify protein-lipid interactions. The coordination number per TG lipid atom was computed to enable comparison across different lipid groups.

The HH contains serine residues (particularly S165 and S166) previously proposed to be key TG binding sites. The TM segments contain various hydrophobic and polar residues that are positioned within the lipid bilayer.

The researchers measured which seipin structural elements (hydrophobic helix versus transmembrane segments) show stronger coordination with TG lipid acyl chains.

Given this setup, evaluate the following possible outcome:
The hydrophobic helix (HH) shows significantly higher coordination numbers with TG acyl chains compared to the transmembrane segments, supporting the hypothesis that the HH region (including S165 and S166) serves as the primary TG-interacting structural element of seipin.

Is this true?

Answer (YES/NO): NO